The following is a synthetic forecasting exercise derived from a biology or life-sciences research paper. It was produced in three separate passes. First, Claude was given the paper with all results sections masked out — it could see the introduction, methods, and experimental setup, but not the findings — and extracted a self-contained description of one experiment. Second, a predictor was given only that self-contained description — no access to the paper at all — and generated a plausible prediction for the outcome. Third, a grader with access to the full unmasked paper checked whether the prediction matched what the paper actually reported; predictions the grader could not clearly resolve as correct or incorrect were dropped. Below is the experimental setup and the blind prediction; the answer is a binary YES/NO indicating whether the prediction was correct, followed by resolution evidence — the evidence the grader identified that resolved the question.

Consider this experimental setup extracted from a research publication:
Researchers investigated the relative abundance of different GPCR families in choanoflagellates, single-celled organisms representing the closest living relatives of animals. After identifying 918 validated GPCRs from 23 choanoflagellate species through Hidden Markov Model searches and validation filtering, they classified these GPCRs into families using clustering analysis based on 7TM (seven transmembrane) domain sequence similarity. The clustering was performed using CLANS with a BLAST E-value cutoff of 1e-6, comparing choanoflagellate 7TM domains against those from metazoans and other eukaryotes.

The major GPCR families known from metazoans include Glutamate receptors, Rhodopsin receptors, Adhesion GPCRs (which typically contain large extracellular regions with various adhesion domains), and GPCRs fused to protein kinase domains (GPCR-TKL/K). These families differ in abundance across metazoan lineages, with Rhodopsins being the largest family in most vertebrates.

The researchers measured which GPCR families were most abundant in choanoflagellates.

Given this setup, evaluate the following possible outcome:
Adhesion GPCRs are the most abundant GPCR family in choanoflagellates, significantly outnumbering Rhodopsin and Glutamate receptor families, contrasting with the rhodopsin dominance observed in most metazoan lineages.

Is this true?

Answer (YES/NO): YES